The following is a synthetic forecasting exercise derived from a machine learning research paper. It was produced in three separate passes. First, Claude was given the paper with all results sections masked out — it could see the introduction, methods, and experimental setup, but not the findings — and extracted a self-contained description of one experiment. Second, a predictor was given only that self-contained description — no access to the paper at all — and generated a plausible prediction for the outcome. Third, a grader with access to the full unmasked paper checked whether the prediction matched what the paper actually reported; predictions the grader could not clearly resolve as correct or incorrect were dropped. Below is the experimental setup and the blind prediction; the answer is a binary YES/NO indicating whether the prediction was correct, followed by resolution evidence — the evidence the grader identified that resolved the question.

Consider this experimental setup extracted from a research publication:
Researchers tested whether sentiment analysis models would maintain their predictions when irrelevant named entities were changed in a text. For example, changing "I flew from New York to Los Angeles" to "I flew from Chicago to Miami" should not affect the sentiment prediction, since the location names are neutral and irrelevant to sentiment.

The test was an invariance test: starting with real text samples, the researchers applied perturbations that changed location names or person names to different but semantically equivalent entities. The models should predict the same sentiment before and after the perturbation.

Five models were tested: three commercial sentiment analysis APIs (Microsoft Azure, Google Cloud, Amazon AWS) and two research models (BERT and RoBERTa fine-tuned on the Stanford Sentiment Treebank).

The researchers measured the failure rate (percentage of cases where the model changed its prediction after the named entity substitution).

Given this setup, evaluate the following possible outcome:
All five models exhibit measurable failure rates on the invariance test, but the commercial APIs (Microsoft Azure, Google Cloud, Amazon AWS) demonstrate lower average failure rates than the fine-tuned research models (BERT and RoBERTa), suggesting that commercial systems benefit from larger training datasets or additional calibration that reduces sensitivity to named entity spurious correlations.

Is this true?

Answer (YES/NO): NO